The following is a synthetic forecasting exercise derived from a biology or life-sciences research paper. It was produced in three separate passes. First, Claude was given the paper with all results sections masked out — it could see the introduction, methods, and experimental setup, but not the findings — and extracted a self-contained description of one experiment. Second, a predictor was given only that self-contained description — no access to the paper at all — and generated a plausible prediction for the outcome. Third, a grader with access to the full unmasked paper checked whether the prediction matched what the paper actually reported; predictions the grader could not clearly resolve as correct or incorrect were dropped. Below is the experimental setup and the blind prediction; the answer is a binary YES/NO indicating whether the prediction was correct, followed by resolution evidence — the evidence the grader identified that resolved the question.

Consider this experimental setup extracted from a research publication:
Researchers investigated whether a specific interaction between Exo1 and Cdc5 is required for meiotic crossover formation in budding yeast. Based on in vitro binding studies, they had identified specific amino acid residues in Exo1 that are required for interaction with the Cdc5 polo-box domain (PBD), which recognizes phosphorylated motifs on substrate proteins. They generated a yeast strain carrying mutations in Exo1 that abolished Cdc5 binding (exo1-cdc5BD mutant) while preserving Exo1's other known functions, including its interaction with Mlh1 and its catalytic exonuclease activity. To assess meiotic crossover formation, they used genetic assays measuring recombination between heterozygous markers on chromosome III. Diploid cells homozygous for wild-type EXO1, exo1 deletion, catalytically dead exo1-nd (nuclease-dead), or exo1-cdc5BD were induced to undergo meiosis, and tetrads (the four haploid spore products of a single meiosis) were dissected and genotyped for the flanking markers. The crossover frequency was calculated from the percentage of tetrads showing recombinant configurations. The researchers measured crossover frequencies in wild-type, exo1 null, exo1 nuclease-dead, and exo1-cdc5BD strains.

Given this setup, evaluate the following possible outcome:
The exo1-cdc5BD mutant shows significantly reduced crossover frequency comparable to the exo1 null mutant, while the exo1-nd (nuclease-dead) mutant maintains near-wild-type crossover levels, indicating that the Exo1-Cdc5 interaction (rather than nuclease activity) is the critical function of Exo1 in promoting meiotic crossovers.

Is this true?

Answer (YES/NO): NO